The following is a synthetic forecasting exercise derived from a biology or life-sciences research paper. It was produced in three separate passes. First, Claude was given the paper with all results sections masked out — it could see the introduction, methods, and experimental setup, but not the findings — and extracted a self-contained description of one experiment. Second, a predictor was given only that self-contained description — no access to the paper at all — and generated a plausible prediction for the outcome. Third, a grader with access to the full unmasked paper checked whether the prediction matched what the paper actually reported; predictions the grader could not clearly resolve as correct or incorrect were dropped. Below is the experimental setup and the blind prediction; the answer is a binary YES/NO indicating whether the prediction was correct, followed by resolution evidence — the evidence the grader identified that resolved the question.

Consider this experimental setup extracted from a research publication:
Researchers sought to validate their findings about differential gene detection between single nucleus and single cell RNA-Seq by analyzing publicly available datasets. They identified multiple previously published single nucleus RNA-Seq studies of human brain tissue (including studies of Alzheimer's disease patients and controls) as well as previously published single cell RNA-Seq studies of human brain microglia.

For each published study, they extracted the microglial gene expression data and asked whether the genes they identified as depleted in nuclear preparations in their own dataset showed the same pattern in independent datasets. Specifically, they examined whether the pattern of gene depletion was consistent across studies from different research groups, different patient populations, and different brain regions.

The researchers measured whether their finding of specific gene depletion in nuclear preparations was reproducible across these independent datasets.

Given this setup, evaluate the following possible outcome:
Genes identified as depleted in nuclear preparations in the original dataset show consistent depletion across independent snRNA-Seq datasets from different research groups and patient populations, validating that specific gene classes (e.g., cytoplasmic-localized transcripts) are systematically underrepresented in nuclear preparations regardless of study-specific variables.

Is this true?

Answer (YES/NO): YES